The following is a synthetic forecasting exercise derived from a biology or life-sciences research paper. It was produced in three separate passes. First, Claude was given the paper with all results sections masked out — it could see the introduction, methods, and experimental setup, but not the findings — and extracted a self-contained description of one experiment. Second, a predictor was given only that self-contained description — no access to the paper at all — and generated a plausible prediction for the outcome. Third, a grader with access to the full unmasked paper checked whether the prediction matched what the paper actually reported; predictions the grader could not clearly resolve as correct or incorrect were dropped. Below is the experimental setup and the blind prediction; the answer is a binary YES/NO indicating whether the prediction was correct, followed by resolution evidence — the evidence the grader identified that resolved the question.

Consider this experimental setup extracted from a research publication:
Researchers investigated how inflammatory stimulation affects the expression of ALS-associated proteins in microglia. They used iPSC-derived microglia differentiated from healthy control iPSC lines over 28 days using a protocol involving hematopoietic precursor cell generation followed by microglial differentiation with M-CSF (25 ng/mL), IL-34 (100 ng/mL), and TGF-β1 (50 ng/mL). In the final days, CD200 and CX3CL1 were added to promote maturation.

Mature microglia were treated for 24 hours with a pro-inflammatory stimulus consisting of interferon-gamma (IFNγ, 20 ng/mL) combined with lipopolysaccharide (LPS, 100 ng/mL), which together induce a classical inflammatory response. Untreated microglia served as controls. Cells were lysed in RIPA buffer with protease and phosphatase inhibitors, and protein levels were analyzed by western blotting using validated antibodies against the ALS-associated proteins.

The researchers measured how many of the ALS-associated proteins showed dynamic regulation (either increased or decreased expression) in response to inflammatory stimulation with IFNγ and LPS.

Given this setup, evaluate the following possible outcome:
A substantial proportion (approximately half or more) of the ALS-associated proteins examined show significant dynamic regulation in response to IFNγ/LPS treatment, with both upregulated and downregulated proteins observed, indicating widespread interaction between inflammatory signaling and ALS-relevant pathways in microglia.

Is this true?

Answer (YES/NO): NO